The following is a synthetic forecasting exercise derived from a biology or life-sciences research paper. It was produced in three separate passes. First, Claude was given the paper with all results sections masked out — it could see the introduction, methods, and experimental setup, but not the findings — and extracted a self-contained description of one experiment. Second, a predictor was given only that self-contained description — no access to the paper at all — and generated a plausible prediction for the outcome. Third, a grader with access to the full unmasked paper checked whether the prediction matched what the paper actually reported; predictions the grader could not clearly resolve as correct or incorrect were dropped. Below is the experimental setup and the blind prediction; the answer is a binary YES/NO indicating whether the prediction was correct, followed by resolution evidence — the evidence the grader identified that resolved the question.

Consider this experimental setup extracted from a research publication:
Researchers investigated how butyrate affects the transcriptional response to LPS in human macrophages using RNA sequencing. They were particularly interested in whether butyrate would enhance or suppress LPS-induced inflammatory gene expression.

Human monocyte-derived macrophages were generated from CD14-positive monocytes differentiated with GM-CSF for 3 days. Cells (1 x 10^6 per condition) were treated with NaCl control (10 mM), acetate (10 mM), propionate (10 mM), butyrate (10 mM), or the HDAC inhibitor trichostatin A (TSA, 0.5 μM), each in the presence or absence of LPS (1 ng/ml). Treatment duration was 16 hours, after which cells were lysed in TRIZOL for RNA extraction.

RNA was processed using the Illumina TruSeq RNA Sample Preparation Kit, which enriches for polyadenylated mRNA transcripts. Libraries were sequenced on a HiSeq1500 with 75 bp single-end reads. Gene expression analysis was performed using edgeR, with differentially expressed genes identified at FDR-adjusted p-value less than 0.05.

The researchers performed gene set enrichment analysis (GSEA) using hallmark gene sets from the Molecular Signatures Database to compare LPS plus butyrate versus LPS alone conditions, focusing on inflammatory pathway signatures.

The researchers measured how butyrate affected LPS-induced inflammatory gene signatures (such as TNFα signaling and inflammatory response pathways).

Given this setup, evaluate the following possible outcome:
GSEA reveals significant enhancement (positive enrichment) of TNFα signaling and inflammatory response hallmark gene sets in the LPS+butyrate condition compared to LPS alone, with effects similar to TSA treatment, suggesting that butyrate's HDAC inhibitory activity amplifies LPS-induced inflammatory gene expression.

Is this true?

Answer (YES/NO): NO